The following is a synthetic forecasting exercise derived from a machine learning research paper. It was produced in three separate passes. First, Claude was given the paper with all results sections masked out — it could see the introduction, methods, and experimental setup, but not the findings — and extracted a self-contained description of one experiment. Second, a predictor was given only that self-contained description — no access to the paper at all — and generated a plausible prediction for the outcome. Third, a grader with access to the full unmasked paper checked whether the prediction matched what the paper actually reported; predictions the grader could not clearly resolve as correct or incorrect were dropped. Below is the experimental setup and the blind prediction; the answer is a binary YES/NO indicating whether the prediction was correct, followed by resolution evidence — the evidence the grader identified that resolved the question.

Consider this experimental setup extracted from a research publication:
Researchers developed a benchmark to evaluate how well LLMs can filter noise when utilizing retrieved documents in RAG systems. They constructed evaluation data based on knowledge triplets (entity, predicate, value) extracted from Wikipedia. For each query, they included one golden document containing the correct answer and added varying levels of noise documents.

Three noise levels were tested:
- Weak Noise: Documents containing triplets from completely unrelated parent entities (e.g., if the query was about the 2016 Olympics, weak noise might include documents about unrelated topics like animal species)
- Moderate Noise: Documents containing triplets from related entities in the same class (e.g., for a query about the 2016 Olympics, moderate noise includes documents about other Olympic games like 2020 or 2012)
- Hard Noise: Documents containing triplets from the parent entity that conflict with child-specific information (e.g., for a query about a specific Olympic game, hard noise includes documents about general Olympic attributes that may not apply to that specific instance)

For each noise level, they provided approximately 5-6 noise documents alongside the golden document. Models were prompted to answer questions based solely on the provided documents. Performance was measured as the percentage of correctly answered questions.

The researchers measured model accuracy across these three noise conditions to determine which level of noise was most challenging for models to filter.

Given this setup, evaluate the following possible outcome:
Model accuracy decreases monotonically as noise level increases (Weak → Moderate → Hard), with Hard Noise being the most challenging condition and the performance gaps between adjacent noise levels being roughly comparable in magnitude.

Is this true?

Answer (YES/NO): NO